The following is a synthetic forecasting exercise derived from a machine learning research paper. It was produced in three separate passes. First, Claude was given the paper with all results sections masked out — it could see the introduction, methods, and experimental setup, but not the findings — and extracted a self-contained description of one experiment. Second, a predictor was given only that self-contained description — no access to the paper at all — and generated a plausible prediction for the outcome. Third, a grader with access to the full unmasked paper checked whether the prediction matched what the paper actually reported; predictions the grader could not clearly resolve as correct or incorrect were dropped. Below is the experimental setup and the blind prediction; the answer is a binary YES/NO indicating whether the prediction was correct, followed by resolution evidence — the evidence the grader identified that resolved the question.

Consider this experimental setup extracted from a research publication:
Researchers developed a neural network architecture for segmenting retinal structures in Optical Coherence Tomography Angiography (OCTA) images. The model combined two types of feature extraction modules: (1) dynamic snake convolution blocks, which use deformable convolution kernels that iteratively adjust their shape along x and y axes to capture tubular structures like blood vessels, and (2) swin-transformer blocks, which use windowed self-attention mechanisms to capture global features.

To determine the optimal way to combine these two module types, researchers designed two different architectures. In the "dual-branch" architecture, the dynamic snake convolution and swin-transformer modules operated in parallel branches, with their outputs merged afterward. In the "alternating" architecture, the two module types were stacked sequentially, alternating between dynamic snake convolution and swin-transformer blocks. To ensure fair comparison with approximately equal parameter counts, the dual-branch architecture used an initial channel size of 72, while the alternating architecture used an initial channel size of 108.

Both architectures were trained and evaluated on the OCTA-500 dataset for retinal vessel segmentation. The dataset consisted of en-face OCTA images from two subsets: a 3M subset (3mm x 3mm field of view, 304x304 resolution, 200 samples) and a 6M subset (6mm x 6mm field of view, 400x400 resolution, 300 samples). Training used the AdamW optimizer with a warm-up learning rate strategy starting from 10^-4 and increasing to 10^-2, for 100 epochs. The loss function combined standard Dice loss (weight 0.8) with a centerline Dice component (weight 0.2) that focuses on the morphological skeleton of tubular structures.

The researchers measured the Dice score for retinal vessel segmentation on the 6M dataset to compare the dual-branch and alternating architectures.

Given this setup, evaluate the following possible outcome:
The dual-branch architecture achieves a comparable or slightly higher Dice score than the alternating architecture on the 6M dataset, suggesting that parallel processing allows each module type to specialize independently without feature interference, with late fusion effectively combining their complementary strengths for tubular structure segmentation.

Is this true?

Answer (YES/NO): YES